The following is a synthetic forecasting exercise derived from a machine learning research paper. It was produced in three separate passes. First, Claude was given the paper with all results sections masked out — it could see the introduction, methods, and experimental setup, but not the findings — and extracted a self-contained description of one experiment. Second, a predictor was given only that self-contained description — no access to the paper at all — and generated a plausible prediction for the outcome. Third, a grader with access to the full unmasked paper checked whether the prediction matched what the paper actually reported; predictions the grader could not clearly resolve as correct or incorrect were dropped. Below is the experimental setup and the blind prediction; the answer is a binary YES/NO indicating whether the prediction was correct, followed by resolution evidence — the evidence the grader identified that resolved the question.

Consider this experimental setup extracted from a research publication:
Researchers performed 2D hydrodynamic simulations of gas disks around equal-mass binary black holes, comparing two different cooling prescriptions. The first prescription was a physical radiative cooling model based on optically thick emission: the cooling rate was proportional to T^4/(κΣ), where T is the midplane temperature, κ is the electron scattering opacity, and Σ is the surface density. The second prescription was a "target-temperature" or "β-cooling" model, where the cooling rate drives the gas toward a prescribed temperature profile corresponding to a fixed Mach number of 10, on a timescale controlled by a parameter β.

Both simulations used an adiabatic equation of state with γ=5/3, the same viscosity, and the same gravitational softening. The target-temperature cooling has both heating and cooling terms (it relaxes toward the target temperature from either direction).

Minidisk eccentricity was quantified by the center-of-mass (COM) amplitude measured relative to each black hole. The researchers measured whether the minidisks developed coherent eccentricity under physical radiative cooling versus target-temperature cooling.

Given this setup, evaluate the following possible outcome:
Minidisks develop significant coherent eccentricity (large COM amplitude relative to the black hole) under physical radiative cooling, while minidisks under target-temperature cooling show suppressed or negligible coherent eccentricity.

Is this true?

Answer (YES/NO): YES